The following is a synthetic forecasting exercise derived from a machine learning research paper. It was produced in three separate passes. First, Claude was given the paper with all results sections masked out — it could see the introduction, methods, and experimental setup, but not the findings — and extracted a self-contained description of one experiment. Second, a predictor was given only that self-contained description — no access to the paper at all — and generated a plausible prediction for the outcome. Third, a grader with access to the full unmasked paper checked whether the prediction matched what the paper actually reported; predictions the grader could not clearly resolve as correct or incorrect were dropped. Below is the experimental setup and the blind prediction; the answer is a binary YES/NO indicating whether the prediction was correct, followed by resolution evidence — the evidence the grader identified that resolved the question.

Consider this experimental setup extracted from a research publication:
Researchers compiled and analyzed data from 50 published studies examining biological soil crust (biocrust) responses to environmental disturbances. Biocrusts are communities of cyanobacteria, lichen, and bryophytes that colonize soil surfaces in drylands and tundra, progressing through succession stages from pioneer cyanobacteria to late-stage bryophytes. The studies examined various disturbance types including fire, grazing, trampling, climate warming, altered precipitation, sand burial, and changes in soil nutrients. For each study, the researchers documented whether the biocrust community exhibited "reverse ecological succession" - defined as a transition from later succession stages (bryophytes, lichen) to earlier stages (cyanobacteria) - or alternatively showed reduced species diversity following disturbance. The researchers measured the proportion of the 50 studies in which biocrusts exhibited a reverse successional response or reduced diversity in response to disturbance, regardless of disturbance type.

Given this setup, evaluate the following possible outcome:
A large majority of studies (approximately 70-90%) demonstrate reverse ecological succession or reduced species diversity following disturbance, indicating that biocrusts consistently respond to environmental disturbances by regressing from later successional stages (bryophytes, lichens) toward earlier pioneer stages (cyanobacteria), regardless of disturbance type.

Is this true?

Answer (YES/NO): NO